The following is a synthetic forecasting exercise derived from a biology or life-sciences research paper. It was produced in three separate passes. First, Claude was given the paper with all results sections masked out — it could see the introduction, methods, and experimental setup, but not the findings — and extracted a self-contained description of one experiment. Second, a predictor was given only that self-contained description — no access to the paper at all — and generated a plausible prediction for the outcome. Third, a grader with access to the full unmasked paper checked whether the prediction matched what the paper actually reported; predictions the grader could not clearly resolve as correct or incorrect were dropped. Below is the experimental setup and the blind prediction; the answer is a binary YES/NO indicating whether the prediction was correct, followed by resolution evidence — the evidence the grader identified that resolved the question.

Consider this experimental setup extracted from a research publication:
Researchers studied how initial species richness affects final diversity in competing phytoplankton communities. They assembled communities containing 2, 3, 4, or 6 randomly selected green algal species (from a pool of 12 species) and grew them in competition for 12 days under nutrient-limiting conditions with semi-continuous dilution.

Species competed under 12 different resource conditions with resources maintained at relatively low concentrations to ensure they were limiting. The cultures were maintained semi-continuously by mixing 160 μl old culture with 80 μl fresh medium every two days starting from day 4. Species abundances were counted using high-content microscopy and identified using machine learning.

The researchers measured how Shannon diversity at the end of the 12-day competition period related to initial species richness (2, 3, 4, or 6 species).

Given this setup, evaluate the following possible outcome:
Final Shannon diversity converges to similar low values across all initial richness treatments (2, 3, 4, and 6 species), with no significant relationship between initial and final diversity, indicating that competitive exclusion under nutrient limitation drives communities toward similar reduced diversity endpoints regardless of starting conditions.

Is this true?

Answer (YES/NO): NO